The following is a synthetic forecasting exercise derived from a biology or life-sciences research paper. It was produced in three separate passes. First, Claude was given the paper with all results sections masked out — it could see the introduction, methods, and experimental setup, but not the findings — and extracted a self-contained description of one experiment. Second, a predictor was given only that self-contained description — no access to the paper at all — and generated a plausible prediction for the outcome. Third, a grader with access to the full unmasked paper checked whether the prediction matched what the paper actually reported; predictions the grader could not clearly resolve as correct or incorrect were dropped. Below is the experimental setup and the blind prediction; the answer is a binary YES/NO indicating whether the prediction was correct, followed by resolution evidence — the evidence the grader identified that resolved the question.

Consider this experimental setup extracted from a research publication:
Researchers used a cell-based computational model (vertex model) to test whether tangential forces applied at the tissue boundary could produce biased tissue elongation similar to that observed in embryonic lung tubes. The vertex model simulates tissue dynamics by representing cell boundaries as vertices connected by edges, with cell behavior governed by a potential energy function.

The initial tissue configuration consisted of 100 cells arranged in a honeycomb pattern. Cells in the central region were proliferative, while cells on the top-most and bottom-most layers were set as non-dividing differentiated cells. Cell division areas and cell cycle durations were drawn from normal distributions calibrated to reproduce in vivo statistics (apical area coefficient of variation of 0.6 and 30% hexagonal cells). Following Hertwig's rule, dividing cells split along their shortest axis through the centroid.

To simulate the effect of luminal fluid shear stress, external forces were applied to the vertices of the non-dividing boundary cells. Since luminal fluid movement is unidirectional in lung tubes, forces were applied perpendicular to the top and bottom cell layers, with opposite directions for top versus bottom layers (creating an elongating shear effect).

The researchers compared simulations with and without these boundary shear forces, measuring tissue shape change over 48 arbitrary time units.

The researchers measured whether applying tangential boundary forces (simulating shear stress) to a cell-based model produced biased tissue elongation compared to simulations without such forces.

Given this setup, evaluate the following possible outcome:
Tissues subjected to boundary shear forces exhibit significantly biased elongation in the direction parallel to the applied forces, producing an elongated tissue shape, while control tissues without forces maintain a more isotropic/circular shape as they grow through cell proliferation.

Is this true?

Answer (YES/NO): YES